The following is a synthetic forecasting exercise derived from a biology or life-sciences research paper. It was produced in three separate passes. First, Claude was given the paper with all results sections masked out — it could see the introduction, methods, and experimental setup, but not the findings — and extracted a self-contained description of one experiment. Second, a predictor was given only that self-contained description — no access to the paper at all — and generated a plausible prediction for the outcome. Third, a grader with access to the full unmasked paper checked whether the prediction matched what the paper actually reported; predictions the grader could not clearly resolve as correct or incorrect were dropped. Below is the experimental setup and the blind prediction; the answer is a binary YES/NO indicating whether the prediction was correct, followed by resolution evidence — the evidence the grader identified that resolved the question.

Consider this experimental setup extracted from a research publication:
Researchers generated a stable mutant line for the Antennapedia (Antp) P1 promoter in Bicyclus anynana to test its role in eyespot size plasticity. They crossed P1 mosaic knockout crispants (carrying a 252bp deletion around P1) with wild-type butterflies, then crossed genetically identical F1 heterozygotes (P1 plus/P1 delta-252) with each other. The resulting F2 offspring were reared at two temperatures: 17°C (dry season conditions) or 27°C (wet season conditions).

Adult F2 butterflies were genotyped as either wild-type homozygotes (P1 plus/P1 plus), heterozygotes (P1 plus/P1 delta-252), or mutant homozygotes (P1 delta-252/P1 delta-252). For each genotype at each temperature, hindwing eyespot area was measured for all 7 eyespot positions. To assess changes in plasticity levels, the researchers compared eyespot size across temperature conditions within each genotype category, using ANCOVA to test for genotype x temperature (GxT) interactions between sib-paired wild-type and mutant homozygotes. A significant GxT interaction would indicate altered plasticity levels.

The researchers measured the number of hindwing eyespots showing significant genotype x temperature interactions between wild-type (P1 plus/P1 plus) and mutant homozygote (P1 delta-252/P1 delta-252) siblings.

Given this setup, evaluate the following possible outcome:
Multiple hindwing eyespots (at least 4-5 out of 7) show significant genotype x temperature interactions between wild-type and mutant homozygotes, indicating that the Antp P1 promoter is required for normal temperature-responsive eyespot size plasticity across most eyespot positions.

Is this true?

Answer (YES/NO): YES